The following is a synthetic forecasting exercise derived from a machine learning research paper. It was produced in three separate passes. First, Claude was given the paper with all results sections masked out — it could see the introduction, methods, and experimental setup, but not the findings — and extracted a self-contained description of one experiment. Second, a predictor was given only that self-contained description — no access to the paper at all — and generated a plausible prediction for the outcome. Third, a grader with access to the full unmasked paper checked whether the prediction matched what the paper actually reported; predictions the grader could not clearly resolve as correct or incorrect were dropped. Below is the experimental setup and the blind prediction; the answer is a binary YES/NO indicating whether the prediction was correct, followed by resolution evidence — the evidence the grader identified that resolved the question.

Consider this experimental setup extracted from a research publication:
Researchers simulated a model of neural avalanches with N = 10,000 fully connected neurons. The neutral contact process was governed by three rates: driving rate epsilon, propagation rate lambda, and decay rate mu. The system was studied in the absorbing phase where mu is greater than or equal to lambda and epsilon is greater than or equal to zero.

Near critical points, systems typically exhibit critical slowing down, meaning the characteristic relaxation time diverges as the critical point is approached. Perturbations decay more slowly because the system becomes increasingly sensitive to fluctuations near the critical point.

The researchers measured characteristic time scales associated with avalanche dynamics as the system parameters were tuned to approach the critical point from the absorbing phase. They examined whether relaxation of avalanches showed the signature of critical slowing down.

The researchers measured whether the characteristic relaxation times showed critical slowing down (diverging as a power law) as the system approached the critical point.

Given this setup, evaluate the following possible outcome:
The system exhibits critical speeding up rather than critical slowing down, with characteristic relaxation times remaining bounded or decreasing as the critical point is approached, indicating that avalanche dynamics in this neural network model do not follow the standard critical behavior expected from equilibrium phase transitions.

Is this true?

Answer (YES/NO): NO